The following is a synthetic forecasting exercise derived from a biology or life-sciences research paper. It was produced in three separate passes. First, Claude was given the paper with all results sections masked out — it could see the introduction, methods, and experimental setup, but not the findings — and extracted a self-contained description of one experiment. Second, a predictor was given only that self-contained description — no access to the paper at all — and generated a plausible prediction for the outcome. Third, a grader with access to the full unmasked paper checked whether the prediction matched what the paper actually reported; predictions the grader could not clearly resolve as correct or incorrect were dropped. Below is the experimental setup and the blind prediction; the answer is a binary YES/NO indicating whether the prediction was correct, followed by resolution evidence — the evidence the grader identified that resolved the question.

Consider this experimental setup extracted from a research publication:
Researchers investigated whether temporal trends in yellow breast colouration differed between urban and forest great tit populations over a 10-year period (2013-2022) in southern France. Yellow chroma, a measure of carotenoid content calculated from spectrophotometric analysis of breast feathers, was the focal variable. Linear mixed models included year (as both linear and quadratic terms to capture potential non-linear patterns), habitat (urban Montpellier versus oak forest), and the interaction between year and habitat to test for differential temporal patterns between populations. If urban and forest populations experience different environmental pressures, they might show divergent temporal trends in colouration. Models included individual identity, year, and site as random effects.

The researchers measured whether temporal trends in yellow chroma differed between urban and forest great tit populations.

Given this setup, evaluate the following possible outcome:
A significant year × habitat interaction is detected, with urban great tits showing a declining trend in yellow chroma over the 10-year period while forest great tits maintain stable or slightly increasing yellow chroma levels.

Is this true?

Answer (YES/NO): NO